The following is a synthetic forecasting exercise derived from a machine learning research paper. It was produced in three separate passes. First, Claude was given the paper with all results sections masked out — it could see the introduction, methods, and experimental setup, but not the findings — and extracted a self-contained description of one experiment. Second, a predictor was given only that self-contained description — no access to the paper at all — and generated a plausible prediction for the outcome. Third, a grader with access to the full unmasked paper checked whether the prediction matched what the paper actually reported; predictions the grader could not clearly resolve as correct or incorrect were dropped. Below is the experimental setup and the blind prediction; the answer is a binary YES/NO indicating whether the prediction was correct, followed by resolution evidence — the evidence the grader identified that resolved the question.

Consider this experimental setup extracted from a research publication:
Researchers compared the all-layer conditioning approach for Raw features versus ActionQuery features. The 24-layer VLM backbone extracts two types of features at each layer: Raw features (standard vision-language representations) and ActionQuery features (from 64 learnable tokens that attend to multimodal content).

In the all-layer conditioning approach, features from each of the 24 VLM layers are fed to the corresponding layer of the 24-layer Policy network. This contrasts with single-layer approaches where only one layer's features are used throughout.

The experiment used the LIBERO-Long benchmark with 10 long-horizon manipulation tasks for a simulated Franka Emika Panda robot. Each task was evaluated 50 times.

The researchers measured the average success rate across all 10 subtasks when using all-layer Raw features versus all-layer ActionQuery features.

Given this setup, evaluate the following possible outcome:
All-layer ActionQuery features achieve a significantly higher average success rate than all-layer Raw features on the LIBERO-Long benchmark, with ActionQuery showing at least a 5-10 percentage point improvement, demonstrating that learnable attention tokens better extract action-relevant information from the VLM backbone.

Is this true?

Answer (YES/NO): NO